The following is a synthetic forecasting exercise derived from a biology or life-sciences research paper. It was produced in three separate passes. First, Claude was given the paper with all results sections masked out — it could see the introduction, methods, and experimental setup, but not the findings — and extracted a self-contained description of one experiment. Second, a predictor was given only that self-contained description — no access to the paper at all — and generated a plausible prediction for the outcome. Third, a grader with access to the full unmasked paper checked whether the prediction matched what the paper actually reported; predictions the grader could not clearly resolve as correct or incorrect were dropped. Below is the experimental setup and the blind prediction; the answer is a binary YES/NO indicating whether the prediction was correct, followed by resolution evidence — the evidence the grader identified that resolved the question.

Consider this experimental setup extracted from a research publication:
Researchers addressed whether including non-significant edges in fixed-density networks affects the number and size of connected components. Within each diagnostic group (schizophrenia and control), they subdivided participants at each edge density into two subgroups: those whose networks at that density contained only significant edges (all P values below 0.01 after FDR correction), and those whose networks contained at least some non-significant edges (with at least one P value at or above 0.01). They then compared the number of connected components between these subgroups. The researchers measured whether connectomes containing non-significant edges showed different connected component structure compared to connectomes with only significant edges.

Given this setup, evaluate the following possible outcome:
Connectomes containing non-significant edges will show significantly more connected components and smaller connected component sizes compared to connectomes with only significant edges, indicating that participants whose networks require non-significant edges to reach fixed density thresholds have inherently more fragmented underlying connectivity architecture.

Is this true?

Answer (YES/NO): NO